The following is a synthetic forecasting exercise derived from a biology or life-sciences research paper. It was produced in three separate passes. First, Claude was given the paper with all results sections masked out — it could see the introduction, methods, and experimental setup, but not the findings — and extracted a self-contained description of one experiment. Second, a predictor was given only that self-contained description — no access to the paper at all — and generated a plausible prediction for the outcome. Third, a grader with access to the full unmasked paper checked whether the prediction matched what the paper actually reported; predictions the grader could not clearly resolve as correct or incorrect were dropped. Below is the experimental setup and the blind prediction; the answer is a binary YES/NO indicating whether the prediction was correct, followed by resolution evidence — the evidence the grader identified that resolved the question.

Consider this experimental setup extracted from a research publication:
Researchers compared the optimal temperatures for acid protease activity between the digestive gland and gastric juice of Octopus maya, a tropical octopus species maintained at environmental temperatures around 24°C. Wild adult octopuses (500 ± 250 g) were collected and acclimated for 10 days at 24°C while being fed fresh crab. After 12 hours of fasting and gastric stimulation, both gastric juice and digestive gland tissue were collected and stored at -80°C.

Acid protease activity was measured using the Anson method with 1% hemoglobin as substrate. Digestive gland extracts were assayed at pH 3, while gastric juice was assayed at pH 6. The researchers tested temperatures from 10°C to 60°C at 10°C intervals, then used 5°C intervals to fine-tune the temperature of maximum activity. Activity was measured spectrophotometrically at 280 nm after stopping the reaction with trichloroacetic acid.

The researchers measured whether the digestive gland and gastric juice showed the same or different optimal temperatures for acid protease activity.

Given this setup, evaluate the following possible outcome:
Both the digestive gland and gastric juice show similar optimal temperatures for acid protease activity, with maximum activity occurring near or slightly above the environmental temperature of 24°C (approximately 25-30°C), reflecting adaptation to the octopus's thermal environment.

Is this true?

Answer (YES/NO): NO